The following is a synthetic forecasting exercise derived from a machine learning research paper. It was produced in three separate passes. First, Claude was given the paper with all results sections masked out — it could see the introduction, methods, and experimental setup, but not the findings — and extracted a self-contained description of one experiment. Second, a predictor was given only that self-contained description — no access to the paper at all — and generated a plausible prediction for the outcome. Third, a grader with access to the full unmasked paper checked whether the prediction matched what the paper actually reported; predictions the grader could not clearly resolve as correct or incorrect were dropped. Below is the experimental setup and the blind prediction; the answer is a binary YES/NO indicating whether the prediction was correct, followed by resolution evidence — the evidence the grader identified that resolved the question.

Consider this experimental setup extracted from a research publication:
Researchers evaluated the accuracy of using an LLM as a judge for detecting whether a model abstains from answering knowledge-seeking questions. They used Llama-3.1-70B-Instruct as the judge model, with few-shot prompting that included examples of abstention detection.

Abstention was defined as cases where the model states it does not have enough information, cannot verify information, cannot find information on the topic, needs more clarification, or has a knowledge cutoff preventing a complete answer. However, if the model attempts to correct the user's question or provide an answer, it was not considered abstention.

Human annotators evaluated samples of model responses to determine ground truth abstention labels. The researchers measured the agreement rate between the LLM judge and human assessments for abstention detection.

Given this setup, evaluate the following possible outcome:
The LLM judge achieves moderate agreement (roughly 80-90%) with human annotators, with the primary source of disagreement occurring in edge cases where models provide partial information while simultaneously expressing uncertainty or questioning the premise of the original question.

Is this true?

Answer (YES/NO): NO